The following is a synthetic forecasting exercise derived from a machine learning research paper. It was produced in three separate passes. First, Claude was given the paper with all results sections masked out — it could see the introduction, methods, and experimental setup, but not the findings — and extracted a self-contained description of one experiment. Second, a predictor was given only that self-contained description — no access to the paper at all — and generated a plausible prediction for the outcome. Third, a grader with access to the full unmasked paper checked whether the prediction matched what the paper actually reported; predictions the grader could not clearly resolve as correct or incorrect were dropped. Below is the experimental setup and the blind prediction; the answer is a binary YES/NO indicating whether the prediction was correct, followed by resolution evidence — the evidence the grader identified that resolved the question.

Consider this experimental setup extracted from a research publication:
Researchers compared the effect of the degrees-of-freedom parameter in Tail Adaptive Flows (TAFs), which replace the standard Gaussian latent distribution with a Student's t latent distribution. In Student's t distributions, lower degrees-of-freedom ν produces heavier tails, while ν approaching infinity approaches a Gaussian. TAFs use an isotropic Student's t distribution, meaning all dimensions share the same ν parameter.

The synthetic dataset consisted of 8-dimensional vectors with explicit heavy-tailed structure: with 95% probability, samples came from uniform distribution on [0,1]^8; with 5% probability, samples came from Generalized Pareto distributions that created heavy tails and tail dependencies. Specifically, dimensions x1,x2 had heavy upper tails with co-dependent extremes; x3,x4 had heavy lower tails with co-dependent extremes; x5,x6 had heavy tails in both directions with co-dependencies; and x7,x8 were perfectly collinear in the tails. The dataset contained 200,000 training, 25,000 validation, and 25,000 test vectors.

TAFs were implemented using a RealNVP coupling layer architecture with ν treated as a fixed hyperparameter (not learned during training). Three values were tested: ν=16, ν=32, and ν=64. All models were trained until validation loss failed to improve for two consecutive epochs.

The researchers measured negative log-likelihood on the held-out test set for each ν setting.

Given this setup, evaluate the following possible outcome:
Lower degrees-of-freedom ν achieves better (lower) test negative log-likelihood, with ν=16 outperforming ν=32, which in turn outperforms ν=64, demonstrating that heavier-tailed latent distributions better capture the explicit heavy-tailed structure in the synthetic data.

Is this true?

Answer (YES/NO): YES